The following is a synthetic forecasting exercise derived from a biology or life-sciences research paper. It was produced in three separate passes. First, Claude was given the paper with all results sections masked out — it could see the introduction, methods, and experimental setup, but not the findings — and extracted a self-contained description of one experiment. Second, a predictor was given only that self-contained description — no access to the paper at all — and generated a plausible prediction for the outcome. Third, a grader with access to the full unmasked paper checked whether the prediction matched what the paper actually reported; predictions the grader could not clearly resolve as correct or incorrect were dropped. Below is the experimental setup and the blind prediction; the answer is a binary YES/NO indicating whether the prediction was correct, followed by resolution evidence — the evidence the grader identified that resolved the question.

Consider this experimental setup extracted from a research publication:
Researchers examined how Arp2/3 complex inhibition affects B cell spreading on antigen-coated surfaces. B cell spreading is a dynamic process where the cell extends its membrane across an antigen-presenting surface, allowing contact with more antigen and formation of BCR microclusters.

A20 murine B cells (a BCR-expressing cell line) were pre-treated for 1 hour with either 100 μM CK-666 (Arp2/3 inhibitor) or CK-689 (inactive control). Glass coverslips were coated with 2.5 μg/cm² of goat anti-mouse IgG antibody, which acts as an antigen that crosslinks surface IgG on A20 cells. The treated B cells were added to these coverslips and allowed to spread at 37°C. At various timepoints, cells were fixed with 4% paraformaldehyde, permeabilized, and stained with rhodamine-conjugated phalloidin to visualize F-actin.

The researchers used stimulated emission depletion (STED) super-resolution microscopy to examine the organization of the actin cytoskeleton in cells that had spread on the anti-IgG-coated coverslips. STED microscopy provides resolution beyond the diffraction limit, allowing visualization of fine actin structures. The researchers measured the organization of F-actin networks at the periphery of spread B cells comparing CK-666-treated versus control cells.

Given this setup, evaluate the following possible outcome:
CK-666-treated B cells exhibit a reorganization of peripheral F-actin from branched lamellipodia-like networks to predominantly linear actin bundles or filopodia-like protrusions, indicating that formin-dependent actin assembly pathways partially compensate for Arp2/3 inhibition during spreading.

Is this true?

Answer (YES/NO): YES